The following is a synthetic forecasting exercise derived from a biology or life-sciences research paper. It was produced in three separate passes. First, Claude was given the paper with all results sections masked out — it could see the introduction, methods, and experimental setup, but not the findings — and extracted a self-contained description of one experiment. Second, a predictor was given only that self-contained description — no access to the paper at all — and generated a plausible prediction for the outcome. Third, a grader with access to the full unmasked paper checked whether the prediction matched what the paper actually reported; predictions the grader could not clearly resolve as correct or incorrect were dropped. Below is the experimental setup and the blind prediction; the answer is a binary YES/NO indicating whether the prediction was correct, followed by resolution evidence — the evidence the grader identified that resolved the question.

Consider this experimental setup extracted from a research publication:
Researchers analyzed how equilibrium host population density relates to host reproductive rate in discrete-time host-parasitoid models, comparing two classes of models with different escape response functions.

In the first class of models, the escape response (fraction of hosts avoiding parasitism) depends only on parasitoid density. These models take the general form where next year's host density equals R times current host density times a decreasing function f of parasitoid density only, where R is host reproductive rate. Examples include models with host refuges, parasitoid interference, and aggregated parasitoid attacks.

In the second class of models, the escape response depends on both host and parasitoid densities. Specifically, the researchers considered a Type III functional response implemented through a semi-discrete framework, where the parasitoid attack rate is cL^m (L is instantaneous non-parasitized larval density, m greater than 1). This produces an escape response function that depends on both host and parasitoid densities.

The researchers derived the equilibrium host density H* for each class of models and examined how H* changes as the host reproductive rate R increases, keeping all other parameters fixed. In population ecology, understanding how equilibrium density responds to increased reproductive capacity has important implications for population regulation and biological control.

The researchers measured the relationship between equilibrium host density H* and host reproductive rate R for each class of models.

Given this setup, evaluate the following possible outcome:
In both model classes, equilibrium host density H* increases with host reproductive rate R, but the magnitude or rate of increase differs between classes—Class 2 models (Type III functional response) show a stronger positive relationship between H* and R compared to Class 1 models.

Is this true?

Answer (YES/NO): NO